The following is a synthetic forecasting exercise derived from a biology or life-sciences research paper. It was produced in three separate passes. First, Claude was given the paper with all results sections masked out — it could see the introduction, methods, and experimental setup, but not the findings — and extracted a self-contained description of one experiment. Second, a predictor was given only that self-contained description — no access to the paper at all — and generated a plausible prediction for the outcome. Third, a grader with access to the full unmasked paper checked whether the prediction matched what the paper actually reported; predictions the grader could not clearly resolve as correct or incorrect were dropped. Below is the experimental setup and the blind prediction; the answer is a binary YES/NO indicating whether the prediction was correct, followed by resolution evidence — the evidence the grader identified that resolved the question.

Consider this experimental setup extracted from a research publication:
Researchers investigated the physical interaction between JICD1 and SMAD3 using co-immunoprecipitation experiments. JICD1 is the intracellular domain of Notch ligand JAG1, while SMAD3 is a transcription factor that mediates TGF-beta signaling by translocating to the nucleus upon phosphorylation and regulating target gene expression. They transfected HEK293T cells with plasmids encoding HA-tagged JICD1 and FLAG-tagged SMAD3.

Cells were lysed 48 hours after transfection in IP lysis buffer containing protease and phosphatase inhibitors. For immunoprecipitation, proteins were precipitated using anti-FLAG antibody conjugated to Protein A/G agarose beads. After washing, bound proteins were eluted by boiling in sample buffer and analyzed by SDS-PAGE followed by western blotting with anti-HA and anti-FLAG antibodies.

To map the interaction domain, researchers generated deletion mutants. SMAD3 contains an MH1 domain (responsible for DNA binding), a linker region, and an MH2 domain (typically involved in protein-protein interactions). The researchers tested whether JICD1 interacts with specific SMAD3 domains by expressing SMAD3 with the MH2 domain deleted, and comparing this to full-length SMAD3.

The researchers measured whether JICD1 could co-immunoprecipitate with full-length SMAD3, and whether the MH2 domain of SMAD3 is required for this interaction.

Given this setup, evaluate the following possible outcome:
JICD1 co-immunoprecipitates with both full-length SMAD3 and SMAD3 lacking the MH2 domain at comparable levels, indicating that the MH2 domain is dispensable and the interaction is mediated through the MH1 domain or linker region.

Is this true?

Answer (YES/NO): NO